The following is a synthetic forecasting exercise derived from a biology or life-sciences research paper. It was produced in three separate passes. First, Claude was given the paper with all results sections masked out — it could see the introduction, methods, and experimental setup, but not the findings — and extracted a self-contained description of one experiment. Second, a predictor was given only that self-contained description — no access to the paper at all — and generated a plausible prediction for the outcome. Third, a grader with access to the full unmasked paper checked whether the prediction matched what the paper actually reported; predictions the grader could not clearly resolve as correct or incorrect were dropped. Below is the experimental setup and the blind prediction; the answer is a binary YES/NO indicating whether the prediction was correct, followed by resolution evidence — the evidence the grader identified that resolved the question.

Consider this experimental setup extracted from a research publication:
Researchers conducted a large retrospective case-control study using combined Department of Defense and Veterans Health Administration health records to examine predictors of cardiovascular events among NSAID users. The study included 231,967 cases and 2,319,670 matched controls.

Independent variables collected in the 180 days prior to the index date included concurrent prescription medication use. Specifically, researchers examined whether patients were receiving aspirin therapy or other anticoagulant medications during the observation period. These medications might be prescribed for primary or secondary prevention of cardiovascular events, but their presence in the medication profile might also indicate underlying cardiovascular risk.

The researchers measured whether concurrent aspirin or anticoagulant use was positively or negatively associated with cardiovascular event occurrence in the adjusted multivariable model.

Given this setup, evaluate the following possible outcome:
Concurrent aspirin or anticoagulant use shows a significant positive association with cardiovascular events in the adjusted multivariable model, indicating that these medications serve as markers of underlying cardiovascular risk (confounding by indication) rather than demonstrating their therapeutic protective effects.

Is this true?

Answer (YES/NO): YES